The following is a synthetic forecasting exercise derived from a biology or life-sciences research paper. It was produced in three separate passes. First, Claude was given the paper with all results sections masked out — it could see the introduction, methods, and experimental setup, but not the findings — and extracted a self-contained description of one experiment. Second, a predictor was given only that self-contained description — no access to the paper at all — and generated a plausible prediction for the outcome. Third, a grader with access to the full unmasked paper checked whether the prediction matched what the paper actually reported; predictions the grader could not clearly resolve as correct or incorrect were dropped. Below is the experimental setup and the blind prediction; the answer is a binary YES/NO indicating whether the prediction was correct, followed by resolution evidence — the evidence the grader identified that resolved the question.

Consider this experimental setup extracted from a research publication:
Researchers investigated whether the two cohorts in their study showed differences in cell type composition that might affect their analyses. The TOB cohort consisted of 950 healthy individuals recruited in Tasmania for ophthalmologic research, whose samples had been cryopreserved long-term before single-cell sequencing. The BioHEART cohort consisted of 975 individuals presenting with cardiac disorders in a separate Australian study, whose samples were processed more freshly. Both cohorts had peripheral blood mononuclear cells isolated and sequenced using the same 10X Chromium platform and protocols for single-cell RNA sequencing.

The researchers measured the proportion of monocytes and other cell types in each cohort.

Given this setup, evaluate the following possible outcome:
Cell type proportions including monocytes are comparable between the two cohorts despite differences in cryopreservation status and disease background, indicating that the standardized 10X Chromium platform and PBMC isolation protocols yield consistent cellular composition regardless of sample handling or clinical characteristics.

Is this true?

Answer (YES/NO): NO